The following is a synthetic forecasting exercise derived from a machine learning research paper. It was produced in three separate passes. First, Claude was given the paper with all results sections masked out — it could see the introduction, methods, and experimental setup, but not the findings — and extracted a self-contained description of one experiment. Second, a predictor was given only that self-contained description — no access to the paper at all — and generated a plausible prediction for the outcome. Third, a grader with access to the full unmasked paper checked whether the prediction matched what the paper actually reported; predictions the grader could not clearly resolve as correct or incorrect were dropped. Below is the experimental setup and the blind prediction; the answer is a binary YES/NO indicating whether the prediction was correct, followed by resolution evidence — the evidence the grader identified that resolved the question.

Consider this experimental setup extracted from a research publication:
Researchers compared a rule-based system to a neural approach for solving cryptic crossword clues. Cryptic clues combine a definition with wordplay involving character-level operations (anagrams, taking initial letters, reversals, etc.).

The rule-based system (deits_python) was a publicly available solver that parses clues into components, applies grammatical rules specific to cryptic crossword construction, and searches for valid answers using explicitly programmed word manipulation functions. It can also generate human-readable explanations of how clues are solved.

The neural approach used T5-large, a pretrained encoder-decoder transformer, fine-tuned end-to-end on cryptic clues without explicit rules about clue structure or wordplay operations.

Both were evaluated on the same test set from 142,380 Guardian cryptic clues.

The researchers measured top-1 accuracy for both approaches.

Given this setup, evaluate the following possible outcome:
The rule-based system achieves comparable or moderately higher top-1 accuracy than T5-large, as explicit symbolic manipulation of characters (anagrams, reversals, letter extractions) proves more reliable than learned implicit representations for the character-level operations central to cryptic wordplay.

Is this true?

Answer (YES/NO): NO